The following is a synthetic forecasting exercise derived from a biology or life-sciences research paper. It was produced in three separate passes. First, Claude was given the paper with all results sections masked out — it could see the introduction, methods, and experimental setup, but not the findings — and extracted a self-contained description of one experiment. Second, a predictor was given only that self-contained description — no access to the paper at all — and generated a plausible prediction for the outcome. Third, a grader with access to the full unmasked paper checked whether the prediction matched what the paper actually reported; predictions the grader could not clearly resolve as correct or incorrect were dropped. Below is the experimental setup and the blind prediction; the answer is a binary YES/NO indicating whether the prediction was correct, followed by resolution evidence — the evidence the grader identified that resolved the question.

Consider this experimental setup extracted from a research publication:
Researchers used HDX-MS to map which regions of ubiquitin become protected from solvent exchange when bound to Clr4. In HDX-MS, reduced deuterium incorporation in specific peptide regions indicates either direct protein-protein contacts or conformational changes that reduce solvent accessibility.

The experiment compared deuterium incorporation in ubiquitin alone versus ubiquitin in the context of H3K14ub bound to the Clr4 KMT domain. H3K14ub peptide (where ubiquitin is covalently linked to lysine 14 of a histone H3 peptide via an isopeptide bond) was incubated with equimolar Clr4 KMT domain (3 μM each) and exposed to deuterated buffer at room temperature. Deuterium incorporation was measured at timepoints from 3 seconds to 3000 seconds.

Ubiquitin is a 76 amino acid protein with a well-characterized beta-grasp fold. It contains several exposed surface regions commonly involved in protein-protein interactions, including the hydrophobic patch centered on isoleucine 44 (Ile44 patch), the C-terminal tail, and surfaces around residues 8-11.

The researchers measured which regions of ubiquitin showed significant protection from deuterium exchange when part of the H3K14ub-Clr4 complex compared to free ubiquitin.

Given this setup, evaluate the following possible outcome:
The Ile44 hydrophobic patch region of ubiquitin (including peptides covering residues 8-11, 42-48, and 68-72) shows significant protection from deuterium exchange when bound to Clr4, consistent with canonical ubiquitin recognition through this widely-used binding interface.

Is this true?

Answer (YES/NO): NO